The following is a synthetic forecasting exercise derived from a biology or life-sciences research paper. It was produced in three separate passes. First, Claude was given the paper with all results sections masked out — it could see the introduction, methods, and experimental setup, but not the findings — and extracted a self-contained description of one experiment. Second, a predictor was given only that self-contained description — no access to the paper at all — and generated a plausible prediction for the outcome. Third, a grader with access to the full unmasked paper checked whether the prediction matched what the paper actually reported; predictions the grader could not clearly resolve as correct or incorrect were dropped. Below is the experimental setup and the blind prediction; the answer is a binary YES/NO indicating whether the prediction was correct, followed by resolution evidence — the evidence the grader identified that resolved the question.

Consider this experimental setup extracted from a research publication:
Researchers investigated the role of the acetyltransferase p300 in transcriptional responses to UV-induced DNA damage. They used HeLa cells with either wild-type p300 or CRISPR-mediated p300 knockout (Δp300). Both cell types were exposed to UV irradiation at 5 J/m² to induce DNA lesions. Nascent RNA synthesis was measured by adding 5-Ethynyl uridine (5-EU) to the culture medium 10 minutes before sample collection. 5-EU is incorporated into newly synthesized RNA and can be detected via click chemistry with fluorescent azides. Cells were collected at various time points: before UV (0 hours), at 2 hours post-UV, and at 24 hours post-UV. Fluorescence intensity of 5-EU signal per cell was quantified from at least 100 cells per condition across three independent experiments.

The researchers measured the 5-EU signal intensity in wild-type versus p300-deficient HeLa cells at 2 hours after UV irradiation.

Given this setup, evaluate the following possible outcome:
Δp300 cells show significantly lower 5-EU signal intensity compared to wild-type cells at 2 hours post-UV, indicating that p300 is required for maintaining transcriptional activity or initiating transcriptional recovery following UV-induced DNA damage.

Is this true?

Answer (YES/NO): NO